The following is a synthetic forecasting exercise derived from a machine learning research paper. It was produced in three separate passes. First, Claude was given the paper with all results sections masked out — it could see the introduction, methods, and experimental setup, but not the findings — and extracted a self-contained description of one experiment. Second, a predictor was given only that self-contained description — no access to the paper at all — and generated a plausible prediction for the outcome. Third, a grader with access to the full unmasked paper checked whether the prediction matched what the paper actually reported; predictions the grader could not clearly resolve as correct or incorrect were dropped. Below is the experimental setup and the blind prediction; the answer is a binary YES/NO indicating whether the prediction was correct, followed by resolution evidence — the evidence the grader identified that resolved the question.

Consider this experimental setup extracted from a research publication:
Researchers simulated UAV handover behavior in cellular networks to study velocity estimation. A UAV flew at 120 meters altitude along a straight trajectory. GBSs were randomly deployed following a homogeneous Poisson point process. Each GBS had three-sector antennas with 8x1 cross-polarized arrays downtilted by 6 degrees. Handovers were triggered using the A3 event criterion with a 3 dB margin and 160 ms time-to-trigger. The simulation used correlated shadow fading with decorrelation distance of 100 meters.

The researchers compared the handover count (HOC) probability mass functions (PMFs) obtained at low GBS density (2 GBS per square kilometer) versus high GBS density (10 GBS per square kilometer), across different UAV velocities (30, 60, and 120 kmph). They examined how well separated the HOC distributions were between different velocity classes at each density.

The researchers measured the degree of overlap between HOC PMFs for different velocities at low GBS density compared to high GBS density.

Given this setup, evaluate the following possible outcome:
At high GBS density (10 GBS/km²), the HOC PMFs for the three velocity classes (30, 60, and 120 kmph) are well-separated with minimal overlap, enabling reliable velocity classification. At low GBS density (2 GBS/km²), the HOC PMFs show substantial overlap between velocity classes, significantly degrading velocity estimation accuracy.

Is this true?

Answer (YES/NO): NO